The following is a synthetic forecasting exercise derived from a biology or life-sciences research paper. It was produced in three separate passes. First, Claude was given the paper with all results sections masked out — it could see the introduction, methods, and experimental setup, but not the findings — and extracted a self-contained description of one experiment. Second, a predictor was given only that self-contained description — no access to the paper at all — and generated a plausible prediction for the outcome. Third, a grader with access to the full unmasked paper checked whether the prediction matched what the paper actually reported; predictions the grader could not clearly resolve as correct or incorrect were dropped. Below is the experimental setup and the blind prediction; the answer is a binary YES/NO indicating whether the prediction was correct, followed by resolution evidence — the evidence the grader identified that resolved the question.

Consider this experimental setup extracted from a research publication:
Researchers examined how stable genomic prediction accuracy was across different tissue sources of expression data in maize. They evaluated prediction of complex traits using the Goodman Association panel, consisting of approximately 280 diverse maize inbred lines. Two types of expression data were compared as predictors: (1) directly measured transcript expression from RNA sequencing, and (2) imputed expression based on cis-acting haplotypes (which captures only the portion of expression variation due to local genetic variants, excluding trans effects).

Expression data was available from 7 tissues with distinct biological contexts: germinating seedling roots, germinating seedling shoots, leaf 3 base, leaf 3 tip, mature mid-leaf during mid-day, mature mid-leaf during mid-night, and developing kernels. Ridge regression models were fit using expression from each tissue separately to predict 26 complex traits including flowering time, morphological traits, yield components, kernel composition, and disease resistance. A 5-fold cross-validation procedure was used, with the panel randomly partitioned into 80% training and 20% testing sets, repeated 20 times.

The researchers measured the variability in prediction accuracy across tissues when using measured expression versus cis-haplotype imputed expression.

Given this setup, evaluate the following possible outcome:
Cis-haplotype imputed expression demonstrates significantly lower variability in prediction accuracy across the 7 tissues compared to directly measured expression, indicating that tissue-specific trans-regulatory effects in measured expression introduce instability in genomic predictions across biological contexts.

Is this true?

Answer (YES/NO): YES